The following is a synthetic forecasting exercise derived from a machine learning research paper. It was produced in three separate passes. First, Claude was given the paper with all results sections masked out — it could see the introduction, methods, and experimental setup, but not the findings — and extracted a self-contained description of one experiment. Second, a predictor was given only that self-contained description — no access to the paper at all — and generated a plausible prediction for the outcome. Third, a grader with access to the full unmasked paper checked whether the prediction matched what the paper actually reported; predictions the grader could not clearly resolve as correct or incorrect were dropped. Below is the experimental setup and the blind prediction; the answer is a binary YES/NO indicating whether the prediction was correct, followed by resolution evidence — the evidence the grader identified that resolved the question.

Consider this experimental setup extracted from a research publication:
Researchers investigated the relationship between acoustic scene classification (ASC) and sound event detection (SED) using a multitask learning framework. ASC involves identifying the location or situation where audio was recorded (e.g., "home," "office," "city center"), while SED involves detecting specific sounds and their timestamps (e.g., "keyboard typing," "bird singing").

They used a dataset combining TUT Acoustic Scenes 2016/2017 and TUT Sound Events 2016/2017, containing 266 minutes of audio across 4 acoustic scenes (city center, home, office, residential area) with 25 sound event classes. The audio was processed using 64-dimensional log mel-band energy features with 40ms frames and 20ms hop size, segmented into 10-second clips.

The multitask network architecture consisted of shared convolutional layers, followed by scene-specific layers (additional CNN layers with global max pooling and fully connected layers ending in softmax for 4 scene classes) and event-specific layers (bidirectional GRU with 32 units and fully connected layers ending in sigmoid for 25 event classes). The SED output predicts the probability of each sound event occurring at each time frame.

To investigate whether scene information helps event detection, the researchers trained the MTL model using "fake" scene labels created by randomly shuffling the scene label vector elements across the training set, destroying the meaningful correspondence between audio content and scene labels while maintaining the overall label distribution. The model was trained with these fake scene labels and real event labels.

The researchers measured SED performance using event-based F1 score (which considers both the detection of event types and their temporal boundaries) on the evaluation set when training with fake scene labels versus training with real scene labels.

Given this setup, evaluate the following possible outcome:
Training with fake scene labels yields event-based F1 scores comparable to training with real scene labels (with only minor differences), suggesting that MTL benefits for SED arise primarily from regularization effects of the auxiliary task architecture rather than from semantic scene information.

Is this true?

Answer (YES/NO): NO